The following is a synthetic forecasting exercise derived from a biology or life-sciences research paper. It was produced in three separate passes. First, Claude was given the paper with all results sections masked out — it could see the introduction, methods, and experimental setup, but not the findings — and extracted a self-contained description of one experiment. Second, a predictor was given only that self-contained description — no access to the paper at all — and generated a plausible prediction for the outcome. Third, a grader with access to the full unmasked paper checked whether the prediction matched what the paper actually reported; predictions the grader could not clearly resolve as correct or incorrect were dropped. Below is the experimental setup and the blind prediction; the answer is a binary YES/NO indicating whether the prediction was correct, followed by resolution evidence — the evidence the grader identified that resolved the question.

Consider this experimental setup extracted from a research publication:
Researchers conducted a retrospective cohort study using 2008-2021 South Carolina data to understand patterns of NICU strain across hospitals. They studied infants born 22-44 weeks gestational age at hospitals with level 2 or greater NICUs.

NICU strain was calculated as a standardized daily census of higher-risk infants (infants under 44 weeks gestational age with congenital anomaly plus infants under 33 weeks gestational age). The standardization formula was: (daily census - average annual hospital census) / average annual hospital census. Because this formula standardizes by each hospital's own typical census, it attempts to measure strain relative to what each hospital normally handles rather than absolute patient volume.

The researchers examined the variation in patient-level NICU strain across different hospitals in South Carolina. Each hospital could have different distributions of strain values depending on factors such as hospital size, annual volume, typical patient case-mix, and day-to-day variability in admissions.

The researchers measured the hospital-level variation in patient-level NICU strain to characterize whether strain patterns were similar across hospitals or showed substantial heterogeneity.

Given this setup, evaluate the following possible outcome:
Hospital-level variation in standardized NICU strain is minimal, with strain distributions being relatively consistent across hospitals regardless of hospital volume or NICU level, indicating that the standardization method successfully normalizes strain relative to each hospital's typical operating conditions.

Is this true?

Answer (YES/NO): NO